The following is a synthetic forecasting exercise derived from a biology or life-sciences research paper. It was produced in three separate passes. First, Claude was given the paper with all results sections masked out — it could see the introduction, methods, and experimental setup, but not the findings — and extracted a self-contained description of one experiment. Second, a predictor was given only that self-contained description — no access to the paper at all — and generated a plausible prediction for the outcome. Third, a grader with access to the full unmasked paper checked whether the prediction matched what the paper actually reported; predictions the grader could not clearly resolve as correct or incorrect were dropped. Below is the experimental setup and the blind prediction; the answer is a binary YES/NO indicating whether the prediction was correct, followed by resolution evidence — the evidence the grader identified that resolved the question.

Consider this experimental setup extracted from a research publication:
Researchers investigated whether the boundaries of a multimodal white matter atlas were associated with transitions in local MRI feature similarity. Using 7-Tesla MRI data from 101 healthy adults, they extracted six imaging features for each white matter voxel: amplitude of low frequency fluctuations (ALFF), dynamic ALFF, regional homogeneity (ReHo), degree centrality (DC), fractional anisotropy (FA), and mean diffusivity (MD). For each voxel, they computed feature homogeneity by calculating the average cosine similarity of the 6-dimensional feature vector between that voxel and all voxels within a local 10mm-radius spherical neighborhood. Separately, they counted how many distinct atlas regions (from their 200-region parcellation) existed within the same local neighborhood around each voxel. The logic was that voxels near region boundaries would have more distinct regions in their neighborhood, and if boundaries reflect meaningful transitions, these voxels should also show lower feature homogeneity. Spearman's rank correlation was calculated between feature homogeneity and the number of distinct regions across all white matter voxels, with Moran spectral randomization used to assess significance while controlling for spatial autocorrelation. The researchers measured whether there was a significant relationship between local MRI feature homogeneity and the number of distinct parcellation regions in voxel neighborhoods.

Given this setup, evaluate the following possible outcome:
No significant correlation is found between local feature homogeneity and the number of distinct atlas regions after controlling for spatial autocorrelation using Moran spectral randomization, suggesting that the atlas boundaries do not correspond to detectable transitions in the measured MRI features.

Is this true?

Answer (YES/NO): NO